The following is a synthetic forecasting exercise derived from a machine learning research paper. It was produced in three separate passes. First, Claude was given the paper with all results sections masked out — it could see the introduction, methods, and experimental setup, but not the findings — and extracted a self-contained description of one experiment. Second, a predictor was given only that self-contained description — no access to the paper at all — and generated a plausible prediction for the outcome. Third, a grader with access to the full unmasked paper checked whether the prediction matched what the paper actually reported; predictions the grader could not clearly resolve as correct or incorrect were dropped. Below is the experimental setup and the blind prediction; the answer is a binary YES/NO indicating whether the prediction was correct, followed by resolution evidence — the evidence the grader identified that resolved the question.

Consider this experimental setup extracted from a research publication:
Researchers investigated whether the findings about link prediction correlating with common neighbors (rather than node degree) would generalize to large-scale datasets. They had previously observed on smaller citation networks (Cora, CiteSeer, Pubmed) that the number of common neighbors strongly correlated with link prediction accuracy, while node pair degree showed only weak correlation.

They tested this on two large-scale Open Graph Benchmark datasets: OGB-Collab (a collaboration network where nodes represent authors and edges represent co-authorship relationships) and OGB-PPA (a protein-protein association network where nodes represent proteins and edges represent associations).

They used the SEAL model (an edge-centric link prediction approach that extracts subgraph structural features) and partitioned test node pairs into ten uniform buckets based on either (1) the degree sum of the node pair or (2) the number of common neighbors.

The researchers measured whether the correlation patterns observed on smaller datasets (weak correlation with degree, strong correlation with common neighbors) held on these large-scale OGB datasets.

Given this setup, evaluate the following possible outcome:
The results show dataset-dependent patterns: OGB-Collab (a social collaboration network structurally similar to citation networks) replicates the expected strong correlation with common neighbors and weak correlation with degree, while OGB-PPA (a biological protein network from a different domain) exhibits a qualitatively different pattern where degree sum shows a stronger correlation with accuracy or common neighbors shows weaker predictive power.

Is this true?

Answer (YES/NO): NO